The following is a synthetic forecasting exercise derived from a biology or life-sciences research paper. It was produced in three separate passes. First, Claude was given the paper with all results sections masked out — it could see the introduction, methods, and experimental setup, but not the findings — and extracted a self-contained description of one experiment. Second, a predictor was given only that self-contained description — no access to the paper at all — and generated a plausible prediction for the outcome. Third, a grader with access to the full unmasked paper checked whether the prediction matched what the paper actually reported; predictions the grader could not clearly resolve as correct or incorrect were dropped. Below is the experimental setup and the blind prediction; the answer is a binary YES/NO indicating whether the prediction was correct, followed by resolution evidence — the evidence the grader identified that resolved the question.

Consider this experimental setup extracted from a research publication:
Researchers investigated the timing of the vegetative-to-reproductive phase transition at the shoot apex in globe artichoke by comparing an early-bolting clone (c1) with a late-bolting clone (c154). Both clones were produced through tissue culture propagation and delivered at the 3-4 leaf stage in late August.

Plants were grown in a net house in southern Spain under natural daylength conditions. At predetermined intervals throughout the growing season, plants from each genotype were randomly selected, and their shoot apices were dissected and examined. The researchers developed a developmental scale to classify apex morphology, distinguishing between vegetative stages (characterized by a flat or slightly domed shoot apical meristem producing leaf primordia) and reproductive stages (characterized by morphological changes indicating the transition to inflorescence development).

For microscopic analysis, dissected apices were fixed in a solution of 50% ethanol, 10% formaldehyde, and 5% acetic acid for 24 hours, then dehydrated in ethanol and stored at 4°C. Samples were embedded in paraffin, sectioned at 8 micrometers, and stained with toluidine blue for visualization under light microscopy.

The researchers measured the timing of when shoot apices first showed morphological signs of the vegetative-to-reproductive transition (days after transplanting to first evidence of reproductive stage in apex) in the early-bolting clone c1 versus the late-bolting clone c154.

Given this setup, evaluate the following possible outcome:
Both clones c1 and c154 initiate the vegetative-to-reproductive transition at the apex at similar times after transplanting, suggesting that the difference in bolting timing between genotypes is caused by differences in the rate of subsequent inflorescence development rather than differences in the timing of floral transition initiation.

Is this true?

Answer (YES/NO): NO